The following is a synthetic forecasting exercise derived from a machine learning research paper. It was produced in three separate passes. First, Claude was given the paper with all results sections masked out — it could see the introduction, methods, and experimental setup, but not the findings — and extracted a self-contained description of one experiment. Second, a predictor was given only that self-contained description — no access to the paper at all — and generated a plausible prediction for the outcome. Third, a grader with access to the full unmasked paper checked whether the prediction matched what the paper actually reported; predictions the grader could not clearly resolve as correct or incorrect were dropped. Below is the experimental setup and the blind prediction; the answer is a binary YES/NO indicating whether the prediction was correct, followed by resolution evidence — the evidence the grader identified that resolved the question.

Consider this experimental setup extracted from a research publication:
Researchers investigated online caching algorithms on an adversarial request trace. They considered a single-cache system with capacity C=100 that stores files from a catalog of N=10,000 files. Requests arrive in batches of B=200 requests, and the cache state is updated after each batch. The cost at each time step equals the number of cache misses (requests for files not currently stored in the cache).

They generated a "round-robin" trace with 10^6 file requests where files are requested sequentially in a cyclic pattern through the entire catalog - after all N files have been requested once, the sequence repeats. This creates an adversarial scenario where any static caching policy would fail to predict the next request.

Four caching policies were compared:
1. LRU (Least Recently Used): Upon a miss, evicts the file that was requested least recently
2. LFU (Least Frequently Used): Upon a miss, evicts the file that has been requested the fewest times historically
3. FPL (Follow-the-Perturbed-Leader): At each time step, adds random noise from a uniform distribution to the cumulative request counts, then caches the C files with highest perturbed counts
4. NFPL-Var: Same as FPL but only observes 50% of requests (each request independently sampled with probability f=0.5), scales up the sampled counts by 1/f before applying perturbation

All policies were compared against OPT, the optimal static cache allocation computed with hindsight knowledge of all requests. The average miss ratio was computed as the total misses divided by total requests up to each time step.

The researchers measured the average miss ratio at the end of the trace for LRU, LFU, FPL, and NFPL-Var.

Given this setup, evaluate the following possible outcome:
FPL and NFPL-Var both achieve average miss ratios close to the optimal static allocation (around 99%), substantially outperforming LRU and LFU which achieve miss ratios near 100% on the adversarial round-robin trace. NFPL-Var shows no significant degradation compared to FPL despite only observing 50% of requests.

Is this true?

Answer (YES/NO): NO